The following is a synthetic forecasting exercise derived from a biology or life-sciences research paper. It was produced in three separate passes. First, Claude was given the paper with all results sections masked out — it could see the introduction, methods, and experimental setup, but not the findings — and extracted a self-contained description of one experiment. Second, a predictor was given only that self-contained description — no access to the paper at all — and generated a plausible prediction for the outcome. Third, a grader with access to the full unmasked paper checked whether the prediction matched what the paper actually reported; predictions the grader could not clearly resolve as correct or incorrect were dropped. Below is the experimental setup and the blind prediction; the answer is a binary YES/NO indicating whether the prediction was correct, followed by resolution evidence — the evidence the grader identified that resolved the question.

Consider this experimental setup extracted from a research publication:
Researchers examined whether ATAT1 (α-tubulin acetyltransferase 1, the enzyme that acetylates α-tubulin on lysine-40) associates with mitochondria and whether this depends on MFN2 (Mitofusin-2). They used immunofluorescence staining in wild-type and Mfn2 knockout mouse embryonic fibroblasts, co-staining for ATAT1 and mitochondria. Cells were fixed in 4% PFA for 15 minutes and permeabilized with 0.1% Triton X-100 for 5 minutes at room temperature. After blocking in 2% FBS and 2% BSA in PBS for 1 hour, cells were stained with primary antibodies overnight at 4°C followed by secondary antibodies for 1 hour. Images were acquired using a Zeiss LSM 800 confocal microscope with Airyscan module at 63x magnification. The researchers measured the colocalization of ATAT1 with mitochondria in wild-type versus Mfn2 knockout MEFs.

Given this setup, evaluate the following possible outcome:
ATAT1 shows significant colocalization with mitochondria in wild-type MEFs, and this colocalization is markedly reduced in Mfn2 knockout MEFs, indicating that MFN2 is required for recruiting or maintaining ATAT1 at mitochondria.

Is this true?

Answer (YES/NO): YES